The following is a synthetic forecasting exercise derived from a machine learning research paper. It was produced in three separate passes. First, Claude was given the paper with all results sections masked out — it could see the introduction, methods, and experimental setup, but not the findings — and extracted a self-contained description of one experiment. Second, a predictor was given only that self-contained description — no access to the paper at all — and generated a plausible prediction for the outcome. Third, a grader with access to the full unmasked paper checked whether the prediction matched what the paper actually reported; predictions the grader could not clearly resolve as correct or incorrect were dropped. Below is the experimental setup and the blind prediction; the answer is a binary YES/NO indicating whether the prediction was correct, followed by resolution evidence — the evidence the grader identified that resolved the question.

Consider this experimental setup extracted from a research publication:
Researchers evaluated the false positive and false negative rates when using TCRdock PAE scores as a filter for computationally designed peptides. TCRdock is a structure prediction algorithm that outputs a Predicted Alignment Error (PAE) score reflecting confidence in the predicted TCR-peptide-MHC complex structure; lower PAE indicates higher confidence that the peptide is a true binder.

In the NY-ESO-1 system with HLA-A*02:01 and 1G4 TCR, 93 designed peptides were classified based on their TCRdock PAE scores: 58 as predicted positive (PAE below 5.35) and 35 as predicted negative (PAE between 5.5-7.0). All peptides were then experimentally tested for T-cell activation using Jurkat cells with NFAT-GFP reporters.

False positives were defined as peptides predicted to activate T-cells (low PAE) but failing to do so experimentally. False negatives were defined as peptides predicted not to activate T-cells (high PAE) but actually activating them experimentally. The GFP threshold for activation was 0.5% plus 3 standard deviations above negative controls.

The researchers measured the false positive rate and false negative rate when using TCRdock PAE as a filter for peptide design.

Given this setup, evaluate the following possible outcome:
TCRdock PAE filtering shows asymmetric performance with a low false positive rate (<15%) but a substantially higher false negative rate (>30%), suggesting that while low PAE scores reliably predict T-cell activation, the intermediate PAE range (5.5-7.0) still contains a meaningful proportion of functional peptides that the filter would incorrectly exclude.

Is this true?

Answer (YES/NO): NO